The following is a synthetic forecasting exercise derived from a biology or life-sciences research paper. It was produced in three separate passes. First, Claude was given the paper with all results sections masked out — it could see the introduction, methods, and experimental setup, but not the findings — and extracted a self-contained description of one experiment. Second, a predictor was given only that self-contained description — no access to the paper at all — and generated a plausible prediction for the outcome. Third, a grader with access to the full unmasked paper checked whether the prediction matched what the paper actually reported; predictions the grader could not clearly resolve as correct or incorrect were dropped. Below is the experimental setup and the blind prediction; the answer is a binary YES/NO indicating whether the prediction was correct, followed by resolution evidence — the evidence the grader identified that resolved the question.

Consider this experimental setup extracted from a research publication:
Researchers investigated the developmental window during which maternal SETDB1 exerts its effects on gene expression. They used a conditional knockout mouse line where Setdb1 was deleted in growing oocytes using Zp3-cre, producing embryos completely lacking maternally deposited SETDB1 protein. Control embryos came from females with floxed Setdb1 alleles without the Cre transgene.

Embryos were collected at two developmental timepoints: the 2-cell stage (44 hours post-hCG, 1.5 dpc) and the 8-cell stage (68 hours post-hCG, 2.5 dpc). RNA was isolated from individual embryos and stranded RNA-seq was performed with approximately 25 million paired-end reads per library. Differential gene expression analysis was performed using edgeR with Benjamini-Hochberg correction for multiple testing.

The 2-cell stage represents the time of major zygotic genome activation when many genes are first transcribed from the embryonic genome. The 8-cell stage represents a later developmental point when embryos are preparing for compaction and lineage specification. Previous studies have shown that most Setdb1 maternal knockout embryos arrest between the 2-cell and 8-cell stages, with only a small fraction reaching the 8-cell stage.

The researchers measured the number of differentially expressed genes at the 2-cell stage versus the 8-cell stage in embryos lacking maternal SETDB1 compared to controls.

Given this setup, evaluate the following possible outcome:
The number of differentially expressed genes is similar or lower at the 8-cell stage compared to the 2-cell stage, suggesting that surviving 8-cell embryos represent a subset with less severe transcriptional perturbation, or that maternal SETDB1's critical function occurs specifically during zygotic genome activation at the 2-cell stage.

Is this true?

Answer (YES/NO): NO